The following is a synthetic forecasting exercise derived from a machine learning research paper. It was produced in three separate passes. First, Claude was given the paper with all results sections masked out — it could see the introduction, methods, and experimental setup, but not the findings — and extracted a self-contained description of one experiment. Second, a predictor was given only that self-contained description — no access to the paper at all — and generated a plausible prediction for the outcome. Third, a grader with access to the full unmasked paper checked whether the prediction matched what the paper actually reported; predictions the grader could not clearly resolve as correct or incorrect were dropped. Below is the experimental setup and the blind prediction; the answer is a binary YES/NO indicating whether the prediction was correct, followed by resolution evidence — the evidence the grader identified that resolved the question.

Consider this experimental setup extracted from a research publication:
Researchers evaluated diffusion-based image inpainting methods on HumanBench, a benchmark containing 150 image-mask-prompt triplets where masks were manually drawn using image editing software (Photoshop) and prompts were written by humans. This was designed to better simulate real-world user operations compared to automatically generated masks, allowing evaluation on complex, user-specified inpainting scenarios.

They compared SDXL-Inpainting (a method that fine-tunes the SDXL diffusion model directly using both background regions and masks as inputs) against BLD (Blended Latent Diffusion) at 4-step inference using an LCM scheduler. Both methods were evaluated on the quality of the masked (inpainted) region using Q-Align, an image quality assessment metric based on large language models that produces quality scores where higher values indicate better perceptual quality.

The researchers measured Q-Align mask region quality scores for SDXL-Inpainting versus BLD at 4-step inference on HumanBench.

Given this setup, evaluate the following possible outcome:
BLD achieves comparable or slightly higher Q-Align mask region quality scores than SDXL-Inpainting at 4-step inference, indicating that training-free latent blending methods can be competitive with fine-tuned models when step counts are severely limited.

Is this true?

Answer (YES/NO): NO